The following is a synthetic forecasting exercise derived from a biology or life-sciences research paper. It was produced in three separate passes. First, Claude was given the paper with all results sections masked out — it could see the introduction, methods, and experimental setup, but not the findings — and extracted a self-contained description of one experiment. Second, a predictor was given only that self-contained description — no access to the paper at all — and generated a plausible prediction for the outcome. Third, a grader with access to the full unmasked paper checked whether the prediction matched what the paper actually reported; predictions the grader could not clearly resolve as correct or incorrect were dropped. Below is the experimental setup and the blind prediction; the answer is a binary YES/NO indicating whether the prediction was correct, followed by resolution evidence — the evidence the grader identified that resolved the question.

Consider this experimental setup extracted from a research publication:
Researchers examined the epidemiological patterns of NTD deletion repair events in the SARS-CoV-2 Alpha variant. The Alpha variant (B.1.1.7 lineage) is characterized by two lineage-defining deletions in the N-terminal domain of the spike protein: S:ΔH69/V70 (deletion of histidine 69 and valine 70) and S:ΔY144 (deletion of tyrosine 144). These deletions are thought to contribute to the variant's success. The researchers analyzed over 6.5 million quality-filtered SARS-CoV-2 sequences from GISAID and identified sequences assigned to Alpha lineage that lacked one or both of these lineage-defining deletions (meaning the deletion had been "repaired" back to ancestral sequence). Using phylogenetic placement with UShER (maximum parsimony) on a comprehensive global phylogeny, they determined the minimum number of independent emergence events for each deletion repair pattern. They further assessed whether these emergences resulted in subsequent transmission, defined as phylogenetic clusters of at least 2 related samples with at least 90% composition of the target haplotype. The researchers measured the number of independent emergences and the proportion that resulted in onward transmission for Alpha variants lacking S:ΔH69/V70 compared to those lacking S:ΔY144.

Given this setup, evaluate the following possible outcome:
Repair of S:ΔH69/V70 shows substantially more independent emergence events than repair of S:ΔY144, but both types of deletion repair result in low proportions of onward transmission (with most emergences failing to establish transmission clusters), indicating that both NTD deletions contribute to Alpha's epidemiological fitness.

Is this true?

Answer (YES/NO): NO